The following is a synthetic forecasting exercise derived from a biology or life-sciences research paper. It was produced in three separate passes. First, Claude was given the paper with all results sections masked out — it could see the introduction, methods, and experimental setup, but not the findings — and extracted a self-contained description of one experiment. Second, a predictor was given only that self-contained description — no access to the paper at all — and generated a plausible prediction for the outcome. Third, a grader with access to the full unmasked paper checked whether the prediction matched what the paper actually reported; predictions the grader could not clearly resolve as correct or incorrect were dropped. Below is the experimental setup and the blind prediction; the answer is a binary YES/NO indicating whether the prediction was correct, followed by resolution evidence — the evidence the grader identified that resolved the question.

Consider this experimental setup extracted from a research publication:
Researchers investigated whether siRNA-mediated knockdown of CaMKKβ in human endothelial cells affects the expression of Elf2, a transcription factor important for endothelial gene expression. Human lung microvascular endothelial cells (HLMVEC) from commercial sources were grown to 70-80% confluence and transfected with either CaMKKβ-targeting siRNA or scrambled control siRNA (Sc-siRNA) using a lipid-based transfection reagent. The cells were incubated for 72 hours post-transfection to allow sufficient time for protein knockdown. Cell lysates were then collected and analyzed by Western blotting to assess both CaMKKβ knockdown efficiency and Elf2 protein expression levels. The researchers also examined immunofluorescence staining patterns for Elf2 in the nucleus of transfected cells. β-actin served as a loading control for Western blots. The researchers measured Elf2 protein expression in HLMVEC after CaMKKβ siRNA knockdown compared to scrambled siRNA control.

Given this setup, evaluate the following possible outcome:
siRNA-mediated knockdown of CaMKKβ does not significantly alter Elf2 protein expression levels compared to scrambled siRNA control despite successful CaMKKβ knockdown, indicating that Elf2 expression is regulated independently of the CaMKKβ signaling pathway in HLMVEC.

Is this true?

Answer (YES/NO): NO